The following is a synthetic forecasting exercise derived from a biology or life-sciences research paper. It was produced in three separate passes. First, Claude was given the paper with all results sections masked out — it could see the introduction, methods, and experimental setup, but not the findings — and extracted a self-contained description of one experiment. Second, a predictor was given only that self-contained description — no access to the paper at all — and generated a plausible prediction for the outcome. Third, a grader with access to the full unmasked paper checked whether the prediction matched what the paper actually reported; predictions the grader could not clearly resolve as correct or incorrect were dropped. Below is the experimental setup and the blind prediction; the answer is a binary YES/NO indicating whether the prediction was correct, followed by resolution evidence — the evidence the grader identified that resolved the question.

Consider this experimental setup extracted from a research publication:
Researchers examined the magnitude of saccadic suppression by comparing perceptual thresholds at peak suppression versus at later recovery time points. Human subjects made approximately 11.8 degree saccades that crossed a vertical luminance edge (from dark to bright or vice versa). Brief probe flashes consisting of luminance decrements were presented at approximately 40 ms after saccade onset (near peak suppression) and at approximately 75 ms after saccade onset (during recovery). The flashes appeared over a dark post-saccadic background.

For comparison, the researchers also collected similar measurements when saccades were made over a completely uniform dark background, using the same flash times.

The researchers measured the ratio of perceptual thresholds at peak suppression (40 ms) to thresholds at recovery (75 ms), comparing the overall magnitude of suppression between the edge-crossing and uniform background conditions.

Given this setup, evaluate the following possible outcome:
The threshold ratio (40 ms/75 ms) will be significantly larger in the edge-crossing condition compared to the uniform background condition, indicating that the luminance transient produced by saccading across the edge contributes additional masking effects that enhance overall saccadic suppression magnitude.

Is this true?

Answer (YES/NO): YES